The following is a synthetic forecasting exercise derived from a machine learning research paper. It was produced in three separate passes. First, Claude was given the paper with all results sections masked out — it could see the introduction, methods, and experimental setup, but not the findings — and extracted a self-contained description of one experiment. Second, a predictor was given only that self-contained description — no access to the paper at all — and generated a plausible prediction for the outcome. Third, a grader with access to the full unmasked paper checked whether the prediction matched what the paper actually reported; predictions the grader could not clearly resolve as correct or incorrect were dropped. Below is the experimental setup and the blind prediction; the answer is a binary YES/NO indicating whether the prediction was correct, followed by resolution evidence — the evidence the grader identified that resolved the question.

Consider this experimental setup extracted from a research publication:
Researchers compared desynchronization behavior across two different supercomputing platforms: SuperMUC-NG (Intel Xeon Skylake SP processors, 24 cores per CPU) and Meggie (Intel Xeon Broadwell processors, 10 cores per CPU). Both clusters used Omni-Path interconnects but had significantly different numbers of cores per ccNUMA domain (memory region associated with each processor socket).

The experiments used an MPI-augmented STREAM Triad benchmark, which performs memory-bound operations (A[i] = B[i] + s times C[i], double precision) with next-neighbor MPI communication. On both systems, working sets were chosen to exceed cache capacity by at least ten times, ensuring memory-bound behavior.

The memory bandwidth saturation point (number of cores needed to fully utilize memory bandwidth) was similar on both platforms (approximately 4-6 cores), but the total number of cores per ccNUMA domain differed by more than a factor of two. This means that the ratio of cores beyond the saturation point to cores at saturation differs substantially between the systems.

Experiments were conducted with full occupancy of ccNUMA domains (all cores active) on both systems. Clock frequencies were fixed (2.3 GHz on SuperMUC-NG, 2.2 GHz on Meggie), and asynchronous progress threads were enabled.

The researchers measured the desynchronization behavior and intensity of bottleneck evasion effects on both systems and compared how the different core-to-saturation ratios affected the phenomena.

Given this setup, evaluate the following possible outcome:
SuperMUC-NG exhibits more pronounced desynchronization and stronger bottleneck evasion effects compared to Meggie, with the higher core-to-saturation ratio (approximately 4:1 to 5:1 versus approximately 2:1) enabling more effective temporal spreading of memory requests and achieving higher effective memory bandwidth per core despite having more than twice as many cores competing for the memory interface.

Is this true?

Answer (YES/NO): YES